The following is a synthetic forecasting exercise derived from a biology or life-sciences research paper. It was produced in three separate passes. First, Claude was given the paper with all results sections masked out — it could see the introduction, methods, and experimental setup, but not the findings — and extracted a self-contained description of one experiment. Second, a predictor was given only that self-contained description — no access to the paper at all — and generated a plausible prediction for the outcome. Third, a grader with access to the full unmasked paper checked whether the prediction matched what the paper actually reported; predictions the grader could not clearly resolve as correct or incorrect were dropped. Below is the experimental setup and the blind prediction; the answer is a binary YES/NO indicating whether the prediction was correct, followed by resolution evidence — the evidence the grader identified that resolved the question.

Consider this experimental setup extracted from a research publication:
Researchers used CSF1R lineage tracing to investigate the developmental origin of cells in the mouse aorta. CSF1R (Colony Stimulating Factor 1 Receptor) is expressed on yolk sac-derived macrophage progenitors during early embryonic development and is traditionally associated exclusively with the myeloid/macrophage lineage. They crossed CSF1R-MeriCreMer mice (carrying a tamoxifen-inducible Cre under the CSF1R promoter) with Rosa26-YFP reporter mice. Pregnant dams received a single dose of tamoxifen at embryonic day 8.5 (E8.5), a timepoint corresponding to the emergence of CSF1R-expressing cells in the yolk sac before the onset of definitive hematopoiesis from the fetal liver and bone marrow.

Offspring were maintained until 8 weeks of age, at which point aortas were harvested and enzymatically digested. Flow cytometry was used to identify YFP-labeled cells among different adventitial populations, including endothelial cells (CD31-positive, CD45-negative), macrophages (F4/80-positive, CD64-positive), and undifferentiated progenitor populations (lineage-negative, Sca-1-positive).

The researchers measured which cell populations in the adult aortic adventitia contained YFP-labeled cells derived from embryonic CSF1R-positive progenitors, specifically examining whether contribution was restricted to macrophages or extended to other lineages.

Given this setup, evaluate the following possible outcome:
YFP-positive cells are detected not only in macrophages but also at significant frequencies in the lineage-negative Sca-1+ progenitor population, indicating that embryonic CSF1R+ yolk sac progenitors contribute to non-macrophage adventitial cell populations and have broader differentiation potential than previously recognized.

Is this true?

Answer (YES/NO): YES